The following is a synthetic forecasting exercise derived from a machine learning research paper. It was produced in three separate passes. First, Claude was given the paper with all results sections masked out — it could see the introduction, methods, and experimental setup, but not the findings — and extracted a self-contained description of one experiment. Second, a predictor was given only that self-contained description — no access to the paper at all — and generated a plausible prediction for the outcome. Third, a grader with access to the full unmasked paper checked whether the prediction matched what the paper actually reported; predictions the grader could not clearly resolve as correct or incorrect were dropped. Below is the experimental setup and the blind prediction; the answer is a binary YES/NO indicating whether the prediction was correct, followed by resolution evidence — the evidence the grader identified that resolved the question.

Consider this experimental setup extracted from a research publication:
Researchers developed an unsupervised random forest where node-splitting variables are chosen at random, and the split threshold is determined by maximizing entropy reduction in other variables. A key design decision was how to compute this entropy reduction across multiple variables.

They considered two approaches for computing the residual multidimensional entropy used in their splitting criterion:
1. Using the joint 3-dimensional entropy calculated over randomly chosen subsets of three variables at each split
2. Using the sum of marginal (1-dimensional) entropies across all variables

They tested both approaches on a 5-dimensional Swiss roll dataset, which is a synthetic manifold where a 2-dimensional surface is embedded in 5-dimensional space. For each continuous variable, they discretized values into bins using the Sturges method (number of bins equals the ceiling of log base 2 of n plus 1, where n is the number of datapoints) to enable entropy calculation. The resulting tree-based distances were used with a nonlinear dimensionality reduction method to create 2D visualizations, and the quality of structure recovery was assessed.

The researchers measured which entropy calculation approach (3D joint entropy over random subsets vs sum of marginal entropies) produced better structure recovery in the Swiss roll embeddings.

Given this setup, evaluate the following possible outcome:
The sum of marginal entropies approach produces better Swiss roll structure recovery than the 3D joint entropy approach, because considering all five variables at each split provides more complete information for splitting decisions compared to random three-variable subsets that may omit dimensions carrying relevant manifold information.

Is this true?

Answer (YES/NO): NO